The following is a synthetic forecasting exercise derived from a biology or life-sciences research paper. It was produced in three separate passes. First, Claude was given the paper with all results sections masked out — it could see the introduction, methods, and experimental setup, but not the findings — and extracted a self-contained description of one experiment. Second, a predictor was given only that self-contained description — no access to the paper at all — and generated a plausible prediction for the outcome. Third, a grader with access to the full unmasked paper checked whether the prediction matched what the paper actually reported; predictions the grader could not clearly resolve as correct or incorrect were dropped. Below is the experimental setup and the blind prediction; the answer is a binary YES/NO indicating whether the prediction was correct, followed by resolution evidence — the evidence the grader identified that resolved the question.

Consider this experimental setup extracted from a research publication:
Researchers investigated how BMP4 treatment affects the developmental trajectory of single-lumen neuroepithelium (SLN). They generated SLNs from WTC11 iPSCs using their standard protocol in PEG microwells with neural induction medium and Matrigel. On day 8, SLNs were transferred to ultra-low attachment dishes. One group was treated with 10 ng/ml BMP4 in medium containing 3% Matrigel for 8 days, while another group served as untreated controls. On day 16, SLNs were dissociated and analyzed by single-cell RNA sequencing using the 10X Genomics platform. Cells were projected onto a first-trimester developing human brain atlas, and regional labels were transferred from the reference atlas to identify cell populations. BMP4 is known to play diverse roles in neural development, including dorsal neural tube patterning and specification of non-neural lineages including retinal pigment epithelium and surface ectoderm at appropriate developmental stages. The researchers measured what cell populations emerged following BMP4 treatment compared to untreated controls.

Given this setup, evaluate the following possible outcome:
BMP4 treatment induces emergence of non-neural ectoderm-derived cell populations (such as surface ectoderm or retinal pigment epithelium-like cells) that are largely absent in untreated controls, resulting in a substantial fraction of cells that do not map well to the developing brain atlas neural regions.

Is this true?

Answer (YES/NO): YES